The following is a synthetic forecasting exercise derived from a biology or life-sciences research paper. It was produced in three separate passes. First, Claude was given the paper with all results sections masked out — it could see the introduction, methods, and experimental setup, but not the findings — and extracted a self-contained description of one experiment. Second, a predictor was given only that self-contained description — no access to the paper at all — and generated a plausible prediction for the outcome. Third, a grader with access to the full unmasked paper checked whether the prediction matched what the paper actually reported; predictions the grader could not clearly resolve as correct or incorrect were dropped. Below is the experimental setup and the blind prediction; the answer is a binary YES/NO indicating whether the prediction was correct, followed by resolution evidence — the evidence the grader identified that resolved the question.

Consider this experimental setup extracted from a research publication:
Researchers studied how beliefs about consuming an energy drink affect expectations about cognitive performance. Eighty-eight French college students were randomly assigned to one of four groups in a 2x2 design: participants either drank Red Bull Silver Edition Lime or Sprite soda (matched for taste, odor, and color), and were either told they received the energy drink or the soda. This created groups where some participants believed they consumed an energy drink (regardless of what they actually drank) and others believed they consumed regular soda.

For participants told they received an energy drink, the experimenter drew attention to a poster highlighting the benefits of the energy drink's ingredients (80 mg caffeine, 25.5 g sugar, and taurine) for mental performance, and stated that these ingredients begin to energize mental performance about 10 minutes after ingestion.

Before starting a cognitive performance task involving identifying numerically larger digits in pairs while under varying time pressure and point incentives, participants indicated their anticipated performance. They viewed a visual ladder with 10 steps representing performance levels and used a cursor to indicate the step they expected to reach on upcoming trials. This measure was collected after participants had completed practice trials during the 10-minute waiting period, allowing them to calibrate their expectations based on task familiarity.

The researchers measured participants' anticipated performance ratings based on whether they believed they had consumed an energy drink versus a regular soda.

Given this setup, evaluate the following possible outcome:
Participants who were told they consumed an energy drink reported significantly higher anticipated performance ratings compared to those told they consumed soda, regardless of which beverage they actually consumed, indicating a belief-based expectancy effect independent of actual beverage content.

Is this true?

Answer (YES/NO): NO